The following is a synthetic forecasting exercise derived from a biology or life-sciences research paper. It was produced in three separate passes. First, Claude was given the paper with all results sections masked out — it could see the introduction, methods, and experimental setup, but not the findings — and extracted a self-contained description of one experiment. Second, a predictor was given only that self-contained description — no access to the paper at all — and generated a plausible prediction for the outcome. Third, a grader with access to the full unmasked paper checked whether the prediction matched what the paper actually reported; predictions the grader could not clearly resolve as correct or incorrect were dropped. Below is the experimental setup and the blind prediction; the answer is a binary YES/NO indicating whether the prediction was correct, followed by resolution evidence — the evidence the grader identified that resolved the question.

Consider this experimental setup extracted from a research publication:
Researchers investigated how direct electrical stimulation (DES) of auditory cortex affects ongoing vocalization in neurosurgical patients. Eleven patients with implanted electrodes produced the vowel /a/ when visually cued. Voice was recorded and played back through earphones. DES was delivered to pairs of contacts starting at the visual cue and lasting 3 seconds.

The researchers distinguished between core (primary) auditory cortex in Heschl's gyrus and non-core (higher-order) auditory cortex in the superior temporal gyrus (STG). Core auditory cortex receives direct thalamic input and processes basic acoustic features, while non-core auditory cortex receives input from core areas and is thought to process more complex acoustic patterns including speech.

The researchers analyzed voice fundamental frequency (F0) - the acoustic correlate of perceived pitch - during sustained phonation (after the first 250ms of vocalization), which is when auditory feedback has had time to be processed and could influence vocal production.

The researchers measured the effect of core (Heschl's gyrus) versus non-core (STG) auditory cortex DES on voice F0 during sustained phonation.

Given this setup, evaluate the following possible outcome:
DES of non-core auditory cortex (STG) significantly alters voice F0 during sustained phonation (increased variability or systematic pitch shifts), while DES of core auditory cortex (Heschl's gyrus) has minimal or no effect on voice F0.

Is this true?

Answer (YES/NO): NO